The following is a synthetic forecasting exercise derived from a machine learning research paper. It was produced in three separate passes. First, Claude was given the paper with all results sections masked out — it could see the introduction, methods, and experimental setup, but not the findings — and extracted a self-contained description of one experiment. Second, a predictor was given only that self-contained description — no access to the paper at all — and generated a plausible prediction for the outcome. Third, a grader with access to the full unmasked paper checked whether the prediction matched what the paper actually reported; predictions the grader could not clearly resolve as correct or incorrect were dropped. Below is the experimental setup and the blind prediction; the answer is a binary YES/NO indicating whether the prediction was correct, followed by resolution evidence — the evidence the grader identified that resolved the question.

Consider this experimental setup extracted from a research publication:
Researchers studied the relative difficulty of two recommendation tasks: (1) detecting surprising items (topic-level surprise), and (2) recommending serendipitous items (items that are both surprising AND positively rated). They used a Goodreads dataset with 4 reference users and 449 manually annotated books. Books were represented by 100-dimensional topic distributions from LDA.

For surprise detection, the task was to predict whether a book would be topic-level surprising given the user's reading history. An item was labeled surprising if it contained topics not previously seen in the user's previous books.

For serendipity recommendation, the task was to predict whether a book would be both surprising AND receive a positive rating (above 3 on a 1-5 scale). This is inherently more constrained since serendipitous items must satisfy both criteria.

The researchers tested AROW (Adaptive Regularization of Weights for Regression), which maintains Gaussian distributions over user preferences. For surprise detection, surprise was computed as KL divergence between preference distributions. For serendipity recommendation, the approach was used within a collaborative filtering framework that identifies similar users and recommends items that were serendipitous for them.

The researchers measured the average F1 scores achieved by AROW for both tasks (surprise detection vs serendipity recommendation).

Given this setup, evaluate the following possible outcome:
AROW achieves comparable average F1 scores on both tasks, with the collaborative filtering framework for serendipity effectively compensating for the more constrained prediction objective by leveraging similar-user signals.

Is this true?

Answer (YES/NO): NO